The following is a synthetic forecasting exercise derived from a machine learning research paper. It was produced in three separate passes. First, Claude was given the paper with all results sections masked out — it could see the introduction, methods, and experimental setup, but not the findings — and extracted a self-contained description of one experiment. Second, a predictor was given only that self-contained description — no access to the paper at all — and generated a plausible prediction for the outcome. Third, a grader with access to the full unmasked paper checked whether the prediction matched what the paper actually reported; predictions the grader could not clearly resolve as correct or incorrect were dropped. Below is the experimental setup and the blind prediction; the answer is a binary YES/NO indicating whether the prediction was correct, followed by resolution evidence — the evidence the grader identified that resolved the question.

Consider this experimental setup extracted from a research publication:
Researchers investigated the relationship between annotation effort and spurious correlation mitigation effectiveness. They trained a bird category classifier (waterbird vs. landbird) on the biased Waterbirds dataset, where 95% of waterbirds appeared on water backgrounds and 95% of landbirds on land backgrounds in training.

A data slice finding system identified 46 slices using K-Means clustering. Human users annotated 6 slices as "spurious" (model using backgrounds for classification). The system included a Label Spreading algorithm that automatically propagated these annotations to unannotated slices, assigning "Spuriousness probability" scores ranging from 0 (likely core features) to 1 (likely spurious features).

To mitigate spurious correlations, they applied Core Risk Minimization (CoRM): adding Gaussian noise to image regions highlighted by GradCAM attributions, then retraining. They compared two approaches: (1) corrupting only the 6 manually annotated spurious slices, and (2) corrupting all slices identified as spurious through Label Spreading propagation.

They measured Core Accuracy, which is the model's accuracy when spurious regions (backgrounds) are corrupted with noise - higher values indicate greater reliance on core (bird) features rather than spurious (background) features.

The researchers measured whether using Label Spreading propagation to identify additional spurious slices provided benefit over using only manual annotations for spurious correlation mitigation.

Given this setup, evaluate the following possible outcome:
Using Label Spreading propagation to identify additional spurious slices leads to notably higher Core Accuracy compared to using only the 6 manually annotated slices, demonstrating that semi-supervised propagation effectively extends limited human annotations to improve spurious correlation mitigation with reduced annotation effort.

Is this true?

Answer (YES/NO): YES